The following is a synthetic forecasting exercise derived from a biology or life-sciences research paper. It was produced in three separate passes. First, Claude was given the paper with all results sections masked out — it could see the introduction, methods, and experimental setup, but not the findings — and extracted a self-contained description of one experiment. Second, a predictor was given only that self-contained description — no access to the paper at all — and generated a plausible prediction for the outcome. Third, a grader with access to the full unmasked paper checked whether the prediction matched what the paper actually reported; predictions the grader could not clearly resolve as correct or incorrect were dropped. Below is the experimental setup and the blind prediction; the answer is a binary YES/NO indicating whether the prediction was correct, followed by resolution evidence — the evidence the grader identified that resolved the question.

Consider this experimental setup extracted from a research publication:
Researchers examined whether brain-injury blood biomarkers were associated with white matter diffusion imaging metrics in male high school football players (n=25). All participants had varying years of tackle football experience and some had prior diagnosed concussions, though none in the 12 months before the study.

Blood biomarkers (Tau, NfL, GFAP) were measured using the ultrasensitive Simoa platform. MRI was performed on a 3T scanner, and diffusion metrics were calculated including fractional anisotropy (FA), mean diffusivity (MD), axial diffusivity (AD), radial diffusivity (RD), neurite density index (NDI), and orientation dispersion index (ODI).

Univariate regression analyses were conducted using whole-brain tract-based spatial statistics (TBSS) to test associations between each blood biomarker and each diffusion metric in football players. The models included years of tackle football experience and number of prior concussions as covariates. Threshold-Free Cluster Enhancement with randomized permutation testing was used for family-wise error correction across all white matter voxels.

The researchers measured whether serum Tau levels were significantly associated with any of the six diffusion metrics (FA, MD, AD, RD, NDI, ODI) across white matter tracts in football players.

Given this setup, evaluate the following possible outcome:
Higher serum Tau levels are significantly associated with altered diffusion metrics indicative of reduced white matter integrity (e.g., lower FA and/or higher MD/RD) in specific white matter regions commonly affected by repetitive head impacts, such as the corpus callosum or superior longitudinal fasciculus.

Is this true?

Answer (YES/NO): YES